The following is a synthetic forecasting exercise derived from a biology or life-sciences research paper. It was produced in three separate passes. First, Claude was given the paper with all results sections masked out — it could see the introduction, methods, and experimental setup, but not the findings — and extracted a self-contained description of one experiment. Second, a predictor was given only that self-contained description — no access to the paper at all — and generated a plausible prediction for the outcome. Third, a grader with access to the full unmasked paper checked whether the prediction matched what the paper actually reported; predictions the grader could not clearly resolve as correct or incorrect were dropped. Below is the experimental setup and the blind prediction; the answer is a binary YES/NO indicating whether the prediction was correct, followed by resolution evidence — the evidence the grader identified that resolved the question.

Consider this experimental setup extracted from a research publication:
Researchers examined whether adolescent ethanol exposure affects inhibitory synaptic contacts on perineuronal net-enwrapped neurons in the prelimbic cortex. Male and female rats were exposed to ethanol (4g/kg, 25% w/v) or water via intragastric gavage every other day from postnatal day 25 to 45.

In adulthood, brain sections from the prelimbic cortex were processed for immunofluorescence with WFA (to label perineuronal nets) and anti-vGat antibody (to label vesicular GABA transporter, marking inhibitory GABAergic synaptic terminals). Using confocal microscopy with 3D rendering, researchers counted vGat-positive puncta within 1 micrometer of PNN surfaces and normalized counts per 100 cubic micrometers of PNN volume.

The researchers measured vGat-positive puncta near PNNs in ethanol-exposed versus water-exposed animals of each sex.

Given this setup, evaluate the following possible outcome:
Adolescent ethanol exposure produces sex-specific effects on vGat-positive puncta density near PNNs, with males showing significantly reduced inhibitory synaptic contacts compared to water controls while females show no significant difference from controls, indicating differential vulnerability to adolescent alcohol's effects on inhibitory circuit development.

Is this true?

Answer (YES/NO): NO